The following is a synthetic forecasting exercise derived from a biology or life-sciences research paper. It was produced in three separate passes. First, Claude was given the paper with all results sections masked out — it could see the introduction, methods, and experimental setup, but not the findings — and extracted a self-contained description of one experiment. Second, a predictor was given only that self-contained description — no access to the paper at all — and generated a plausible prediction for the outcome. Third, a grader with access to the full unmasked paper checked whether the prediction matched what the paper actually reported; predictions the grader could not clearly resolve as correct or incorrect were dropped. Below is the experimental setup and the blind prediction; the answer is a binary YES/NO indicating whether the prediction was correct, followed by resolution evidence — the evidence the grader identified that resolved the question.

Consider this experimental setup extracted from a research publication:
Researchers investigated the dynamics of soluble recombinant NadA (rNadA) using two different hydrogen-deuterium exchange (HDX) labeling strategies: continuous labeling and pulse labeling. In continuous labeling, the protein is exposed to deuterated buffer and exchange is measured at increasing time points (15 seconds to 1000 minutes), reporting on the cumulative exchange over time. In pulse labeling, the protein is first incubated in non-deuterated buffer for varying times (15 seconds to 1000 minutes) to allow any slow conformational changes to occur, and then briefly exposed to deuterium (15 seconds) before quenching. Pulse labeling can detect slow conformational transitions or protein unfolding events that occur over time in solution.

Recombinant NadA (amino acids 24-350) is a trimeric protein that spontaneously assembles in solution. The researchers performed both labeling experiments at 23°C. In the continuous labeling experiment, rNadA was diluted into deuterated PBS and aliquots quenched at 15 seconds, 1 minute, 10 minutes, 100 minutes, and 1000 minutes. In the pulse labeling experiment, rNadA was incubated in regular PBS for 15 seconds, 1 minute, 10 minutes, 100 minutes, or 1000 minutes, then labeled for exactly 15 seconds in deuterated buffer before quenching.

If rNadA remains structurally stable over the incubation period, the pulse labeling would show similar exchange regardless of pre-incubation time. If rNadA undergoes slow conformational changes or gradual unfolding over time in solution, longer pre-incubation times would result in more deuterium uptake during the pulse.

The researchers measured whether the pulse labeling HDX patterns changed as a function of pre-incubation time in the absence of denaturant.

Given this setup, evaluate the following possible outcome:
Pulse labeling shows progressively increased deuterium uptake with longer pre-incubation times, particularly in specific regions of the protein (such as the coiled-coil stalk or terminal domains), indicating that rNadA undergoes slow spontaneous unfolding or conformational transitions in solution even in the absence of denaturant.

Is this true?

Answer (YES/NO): NO